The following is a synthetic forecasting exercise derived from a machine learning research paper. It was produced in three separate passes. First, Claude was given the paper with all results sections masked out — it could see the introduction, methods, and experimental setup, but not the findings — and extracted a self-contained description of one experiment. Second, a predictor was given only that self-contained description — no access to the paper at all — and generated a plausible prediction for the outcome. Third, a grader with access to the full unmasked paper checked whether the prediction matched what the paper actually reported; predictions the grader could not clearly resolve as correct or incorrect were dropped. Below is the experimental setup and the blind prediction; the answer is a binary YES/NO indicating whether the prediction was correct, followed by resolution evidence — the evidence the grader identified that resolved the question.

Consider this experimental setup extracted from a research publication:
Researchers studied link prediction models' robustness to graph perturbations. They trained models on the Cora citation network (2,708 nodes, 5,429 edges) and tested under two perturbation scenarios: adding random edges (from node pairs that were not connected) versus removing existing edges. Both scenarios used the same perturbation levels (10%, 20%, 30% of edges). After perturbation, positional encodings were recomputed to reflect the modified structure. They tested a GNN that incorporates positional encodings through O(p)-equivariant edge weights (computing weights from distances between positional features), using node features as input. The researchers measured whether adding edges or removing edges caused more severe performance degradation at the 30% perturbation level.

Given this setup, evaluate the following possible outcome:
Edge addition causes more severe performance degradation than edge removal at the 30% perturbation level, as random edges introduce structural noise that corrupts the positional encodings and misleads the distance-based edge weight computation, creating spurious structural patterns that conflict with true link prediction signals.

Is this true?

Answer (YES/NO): NO